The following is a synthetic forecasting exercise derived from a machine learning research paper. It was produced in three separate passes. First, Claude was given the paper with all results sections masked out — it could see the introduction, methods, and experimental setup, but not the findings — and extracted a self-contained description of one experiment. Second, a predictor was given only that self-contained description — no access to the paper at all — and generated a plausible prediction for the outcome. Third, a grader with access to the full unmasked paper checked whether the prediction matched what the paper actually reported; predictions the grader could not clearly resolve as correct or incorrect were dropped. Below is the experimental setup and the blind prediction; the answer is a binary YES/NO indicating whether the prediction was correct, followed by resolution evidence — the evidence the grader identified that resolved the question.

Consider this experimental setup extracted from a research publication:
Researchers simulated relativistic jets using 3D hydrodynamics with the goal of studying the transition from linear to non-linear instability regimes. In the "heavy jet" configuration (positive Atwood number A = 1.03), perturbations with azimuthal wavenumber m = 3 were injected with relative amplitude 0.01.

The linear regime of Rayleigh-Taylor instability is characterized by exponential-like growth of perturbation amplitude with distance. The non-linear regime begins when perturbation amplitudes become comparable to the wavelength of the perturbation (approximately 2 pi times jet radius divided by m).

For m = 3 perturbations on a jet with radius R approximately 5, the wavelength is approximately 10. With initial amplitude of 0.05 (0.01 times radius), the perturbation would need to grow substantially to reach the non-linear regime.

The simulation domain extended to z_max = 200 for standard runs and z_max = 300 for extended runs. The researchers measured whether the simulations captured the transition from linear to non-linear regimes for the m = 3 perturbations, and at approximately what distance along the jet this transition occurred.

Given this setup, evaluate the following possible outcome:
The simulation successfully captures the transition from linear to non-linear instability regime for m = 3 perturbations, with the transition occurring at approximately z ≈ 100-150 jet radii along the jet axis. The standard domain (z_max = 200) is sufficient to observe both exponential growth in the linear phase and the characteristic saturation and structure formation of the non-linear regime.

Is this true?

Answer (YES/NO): NO